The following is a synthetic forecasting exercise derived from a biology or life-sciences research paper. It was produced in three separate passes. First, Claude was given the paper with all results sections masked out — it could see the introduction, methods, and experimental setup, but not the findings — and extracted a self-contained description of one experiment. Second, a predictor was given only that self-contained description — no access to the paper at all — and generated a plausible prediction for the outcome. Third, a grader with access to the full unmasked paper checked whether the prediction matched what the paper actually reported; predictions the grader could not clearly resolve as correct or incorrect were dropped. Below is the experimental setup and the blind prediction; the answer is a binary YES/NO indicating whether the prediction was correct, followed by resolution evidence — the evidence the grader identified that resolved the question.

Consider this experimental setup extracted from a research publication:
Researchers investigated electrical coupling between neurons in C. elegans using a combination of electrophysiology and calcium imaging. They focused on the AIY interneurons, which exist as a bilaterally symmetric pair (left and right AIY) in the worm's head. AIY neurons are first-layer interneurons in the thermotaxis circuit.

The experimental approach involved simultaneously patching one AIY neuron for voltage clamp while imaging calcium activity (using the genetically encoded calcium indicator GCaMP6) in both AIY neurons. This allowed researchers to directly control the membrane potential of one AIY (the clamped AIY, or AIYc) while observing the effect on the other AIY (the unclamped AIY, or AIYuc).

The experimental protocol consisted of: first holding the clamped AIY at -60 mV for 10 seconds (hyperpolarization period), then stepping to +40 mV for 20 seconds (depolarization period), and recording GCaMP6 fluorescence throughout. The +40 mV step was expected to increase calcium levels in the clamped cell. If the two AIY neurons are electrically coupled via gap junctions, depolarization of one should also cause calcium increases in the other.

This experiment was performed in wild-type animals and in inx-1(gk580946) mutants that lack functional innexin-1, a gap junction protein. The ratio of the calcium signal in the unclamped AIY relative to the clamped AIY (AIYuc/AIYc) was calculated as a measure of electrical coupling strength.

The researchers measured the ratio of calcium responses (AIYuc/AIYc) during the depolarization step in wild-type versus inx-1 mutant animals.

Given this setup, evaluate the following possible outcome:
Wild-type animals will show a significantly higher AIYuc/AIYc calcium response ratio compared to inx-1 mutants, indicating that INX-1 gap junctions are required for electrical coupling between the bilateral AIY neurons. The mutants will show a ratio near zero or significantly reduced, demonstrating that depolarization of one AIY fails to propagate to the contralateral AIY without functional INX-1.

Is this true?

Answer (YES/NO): YES